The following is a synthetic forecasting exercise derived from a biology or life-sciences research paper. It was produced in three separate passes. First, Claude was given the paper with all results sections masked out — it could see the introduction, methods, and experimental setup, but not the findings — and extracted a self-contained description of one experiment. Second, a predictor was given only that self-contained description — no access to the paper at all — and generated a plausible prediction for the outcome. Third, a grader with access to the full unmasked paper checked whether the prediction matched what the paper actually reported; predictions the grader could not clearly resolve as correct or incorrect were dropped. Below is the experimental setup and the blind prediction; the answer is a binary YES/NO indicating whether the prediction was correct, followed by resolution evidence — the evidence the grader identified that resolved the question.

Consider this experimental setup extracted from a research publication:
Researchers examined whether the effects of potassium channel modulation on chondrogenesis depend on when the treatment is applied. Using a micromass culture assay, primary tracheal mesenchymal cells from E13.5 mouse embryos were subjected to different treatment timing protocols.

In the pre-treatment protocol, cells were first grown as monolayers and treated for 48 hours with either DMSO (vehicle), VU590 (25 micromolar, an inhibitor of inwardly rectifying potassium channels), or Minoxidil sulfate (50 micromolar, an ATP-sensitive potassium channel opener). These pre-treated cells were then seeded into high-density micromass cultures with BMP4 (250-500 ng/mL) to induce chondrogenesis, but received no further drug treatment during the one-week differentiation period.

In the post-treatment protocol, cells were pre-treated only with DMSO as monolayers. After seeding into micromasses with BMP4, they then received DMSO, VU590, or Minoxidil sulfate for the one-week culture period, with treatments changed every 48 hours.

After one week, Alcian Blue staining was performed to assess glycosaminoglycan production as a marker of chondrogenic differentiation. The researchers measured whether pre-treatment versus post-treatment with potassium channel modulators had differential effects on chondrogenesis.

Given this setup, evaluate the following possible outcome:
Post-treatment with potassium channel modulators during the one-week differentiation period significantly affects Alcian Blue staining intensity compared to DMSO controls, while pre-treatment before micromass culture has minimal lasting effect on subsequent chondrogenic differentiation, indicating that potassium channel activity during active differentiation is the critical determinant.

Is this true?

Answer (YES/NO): NO